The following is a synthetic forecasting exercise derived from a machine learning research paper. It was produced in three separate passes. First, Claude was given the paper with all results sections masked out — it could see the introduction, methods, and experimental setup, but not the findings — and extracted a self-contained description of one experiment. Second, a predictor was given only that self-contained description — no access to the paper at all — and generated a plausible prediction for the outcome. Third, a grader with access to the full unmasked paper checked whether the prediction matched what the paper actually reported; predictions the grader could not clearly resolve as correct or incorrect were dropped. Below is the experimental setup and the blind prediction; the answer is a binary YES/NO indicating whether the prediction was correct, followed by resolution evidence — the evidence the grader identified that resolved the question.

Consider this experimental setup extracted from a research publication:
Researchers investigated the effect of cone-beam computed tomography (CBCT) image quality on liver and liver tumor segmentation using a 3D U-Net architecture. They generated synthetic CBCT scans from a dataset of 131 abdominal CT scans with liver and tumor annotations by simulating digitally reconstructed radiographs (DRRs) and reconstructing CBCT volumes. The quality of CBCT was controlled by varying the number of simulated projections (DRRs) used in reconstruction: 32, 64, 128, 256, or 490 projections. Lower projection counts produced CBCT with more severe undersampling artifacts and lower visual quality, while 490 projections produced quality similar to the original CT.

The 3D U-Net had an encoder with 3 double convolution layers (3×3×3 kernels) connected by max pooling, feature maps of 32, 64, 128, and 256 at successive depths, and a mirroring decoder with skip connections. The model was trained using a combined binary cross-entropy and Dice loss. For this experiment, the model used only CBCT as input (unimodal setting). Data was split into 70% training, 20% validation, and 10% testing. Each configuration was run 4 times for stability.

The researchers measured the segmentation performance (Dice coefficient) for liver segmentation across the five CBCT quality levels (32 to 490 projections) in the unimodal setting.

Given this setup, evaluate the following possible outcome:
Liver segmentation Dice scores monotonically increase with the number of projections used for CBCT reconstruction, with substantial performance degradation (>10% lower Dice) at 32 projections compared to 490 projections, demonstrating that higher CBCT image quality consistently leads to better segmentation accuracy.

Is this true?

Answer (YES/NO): NO